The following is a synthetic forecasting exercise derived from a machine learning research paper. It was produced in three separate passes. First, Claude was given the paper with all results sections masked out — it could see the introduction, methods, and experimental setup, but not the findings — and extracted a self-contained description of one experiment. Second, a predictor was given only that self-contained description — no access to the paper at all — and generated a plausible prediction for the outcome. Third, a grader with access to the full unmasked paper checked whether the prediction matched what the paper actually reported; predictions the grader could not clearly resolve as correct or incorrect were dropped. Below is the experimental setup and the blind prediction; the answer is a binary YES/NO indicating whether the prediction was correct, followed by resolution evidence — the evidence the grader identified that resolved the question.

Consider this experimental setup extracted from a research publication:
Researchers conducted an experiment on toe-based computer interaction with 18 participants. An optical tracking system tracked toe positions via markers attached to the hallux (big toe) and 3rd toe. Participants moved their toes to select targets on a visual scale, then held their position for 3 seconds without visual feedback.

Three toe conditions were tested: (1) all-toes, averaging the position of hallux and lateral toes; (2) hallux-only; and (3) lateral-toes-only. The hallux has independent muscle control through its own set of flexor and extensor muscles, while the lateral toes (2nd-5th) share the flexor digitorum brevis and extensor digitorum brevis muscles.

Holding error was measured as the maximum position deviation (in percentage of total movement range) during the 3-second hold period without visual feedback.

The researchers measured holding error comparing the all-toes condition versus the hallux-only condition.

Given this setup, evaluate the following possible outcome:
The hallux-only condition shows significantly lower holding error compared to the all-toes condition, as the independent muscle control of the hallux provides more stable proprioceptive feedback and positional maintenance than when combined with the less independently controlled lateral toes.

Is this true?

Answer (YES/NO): NO